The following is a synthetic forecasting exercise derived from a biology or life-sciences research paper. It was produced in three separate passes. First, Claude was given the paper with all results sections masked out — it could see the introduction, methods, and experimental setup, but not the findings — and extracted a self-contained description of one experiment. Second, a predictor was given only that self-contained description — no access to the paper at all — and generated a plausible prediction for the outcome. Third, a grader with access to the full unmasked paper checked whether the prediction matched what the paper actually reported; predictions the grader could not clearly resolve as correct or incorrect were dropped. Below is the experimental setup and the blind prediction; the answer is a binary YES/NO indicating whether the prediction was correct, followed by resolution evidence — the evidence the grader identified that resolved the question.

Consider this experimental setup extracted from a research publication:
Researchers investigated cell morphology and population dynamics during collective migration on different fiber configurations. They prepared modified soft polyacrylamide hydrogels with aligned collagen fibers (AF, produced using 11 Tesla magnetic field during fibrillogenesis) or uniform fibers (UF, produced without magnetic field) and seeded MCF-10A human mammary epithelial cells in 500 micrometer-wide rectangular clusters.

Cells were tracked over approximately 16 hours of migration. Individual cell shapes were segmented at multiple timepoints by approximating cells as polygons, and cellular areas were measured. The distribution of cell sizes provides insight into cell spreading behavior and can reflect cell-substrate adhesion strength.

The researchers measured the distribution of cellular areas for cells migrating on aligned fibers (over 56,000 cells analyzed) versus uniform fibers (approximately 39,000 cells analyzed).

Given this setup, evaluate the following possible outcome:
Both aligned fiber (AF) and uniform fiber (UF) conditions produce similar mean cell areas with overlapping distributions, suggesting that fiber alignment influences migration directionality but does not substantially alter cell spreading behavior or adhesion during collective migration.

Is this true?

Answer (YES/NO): NO